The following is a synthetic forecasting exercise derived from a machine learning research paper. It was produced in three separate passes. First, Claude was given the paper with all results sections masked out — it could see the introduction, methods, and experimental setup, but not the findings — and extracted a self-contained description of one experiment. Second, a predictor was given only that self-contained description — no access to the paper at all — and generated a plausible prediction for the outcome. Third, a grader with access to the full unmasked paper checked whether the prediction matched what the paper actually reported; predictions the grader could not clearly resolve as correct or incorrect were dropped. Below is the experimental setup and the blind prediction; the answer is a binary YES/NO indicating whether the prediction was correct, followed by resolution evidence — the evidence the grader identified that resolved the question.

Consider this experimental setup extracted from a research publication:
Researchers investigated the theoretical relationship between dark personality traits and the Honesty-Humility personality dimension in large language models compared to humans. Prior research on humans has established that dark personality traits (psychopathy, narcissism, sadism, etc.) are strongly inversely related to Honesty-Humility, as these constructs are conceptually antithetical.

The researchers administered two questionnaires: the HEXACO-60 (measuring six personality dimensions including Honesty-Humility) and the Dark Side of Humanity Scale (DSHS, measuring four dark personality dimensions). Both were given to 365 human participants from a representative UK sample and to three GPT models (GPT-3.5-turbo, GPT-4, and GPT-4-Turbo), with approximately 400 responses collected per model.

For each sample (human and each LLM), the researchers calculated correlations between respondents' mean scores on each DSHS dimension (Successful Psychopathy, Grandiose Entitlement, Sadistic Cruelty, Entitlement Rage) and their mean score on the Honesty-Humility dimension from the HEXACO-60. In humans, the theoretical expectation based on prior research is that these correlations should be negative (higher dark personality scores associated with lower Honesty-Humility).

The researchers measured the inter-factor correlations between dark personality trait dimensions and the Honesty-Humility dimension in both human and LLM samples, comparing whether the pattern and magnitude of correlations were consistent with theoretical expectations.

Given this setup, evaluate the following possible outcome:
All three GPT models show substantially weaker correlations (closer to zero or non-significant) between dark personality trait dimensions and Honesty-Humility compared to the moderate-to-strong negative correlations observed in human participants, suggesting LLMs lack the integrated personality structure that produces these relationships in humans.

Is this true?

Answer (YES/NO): NO